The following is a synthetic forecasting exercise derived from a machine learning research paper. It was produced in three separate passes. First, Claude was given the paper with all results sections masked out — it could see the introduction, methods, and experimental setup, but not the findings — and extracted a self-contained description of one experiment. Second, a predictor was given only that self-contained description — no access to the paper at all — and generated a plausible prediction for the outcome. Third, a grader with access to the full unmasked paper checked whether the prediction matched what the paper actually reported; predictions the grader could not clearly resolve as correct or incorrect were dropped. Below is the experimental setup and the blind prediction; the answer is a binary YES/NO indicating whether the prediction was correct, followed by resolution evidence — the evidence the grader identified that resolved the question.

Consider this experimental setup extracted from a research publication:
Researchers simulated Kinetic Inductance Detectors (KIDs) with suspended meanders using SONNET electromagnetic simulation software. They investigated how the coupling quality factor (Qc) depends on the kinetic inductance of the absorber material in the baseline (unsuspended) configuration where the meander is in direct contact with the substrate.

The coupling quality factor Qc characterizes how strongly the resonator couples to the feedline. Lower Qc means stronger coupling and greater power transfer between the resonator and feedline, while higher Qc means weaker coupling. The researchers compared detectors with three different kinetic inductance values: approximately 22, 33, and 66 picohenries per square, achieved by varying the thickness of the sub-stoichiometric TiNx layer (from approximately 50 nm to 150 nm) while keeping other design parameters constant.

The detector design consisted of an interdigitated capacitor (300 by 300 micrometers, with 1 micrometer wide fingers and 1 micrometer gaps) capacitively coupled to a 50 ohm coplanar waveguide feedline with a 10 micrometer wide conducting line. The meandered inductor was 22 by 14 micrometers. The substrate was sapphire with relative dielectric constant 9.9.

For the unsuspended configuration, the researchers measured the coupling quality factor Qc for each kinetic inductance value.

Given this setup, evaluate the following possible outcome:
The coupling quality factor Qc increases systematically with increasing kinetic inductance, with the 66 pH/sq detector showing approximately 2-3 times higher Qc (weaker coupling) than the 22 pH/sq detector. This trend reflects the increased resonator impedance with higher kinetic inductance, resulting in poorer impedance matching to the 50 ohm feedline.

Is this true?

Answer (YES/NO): NO